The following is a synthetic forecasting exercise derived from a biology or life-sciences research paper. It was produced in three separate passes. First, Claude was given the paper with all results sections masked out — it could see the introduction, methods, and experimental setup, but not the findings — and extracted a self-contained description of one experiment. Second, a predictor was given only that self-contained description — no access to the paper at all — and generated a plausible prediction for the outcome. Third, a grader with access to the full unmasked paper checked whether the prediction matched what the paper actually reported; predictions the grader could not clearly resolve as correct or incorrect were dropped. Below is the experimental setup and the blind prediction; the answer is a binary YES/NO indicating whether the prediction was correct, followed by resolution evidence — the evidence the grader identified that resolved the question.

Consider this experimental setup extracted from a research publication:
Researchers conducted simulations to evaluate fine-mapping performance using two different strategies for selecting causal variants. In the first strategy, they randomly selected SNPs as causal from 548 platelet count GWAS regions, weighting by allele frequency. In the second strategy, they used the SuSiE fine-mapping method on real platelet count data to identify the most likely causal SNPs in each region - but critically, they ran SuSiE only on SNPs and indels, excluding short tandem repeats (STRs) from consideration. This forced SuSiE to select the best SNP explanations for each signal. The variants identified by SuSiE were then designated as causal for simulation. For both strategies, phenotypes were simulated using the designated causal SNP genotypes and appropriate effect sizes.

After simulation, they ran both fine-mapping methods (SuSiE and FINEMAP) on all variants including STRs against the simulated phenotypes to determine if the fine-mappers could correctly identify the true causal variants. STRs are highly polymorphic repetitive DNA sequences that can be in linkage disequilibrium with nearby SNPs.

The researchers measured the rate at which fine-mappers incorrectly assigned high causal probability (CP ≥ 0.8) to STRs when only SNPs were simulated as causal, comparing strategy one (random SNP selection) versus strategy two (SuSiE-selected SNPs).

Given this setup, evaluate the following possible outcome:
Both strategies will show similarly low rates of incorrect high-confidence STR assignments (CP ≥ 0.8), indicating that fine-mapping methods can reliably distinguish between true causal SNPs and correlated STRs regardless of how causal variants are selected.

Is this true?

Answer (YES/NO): NO